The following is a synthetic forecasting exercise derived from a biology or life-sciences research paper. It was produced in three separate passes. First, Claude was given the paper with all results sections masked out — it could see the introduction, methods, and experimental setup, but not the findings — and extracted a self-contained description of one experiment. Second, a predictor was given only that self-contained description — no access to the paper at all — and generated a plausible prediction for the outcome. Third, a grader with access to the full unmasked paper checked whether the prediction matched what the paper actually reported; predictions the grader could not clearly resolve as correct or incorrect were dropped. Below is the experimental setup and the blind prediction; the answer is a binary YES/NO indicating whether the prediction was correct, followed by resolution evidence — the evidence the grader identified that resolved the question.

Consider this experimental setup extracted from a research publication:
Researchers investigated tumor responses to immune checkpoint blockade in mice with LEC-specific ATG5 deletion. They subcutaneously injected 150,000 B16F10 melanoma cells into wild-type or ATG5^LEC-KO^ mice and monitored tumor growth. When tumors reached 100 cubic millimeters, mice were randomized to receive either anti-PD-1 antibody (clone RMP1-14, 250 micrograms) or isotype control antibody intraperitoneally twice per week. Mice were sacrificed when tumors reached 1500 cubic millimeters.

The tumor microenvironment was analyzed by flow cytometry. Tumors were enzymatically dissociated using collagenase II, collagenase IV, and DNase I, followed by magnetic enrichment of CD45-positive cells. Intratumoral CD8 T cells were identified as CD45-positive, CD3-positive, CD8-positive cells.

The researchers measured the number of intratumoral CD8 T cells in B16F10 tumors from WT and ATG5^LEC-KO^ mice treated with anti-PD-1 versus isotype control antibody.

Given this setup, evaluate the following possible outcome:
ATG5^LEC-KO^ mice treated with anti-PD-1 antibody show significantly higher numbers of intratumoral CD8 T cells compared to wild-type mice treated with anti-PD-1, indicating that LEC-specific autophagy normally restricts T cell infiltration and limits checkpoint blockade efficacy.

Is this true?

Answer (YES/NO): NO